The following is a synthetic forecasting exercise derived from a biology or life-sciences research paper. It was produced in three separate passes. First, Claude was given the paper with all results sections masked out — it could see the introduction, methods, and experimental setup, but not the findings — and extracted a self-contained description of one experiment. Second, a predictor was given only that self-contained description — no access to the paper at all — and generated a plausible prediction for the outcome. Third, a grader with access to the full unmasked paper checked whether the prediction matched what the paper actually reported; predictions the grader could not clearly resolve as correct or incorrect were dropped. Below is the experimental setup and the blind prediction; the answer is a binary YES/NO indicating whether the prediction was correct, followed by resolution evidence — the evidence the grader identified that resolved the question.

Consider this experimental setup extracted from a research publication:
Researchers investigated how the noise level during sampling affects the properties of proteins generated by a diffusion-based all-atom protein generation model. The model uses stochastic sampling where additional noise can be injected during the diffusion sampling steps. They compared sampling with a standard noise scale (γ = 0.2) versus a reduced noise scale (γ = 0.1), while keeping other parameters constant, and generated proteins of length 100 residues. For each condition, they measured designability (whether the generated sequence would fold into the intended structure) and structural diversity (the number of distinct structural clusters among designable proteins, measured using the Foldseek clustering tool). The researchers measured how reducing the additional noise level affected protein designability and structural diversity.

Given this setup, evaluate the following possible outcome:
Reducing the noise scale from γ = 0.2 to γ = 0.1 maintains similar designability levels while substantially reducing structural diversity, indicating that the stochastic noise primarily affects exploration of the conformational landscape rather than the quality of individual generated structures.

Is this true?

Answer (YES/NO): NO